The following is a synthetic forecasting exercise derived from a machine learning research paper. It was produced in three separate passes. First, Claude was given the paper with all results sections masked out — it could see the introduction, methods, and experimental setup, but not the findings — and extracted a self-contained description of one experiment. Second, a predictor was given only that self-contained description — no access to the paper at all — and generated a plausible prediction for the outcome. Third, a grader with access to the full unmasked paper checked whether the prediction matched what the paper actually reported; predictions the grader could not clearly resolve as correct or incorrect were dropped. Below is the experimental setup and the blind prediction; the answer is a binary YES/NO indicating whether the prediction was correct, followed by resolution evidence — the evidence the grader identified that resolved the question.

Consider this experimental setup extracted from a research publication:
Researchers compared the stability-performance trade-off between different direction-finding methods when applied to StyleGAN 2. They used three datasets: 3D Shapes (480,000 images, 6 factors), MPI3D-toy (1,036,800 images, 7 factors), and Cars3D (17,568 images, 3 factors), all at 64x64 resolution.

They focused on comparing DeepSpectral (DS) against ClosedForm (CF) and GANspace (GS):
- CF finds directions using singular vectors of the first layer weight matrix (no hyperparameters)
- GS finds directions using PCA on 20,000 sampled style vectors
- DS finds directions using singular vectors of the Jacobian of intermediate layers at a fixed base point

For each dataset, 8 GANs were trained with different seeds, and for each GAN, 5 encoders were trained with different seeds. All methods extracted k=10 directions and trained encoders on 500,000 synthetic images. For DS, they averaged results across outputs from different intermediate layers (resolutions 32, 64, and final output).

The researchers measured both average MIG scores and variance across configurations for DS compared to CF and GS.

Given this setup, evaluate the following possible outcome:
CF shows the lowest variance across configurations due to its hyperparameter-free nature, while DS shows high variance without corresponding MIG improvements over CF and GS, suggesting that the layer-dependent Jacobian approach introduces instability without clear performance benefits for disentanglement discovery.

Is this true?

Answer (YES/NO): NO